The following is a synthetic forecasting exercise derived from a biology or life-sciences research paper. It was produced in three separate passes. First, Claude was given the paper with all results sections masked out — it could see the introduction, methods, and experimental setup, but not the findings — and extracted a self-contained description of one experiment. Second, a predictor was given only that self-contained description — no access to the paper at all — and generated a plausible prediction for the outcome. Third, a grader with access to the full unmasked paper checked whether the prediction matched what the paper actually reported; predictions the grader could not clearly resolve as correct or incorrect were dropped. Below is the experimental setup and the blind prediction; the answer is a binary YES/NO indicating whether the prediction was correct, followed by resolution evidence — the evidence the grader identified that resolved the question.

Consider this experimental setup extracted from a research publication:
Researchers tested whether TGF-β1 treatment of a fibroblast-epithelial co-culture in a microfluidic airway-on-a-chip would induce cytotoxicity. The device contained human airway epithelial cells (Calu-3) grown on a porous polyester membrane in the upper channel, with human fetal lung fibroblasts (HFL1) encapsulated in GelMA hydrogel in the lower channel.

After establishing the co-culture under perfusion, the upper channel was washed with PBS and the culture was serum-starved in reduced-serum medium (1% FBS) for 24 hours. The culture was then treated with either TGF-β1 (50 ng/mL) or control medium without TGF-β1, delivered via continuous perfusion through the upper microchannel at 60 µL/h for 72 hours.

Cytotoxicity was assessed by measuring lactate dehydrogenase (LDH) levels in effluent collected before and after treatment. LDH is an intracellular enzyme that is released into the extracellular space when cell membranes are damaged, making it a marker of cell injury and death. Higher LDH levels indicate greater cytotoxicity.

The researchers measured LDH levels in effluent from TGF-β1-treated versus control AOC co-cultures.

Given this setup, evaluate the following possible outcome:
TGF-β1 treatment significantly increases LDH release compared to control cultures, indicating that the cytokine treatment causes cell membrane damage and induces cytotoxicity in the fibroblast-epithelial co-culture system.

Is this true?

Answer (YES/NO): NO